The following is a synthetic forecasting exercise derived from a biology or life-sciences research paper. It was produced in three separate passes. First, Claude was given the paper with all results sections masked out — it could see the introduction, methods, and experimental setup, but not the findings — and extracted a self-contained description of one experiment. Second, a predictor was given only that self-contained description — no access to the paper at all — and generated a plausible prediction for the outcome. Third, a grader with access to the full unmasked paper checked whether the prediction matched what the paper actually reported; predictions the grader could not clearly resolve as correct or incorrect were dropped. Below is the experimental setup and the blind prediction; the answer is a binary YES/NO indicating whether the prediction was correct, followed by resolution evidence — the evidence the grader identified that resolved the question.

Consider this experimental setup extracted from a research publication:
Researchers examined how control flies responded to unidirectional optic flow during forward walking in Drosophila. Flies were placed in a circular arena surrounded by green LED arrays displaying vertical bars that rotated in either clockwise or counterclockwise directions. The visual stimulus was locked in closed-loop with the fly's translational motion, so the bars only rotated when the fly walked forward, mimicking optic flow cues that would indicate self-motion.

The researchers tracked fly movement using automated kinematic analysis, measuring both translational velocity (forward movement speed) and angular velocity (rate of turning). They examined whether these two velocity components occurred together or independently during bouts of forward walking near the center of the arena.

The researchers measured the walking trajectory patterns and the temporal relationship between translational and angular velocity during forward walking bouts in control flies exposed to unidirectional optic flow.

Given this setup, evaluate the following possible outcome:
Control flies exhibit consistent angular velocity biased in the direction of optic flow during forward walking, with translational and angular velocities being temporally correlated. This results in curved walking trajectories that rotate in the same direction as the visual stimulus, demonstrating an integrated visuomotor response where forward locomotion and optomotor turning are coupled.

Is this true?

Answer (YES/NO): YES